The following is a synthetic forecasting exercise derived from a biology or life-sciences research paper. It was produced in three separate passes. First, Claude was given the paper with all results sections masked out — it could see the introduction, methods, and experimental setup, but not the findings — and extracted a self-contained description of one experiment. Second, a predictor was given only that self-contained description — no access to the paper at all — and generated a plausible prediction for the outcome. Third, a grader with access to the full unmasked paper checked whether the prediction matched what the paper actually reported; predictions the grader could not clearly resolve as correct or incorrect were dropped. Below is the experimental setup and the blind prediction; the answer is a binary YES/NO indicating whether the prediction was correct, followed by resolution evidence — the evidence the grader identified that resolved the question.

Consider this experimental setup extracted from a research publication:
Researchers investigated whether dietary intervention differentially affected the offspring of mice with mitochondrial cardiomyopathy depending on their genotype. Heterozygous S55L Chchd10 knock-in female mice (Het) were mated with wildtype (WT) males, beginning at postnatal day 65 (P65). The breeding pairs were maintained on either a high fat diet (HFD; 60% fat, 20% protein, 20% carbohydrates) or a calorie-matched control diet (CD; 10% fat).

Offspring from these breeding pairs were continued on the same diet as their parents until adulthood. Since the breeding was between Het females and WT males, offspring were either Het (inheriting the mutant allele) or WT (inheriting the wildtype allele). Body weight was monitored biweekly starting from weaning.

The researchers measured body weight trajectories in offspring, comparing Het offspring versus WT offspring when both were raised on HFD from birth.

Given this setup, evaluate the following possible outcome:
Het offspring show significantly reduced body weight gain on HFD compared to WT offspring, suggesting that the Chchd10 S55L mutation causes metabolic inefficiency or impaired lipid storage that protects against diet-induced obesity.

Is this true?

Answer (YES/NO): YES